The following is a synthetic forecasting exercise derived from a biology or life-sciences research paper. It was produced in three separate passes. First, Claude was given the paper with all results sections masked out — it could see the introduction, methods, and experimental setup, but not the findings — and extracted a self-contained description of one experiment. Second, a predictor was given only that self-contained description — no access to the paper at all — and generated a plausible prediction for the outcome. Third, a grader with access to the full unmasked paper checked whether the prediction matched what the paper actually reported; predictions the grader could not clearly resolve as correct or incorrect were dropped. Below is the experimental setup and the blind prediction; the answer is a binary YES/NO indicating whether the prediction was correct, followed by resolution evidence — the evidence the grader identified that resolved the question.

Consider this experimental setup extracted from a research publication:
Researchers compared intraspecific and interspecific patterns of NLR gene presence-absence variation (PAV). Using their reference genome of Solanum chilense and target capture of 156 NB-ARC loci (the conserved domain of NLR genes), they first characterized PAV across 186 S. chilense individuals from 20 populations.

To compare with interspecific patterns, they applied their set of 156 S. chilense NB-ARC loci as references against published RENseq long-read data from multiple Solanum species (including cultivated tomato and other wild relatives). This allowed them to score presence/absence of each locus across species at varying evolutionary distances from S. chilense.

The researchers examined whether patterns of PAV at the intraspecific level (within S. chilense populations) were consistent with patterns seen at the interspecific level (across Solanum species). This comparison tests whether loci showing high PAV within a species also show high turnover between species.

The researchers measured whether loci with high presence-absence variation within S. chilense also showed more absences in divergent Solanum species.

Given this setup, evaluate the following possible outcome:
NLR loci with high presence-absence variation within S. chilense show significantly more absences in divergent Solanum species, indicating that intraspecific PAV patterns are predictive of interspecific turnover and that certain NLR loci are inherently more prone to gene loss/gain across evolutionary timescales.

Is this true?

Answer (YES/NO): YES